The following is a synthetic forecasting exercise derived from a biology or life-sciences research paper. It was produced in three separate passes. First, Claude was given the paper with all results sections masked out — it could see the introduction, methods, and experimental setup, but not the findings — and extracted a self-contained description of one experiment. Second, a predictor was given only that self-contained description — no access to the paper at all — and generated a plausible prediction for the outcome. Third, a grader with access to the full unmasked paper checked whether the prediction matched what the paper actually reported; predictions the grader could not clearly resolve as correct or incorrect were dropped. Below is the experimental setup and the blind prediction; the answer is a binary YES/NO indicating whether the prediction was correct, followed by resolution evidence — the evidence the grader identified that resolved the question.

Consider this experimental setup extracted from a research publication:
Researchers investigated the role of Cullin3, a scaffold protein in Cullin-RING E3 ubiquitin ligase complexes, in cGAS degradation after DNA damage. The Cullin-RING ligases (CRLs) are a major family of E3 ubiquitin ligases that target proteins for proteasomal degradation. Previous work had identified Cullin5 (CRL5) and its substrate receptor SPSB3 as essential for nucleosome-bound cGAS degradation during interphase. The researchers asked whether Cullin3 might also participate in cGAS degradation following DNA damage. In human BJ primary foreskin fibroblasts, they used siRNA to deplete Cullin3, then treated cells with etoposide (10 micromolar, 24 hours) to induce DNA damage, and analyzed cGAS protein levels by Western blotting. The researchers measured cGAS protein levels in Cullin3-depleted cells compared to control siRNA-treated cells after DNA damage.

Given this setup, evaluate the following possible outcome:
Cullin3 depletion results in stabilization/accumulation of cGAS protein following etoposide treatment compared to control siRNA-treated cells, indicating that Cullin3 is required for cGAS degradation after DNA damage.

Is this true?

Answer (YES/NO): YES